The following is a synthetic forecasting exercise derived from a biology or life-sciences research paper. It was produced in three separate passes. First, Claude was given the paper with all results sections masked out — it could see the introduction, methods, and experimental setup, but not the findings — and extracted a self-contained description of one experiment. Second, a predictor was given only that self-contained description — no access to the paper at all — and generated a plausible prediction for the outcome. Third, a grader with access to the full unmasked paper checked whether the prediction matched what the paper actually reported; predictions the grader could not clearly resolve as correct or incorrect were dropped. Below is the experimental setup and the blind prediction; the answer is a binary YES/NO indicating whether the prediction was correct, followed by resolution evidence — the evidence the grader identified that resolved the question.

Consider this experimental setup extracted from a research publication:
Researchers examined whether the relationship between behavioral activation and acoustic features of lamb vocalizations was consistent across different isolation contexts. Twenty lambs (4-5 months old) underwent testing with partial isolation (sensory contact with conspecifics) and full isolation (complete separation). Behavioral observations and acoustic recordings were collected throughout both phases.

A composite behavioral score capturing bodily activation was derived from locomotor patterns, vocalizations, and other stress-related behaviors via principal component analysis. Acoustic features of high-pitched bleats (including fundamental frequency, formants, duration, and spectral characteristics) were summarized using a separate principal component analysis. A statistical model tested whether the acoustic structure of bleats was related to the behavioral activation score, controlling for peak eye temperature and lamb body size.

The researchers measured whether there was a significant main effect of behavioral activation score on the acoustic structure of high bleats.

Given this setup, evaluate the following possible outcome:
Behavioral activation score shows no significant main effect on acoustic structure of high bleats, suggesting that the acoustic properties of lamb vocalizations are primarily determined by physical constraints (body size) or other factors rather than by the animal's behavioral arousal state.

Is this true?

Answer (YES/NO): NO